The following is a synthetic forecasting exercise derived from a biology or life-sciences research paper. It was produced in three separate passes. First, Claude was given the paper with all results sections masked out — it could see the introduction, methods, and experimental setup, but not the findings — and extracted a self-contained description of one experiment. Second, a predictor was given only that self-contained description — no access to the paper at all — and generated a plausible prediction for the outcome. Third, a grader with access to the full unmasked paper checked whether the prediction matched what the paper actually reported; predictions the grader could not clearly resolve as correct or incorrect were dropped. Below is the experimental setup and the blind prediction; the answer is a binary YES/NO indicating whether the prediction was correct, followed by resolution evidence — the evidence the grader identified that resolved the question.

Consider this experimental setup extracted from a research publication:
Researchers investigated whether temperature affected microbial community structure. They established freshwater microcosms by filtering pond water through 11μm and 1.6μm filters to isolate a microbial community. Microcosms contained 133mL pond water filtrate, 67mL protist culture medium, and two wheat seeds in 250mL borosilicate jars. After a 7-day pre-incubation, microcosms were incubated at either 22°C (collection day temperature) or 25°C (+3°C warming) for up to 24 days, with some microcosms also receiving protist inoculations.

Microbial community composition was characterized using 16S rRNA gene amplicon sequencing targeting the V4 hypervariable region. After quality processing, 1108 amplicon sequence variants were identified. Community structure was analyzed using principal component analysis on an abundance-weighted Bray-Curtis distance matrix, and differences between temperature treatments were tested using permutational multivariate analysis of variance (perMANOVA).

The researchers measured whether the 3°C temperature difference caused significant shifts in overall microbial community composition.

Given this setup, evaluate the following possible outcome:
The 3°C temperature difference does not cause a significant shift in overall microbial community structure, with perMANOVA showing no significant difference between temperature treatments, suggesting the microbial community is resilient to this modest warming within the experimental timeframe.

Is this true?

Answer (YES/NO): NO